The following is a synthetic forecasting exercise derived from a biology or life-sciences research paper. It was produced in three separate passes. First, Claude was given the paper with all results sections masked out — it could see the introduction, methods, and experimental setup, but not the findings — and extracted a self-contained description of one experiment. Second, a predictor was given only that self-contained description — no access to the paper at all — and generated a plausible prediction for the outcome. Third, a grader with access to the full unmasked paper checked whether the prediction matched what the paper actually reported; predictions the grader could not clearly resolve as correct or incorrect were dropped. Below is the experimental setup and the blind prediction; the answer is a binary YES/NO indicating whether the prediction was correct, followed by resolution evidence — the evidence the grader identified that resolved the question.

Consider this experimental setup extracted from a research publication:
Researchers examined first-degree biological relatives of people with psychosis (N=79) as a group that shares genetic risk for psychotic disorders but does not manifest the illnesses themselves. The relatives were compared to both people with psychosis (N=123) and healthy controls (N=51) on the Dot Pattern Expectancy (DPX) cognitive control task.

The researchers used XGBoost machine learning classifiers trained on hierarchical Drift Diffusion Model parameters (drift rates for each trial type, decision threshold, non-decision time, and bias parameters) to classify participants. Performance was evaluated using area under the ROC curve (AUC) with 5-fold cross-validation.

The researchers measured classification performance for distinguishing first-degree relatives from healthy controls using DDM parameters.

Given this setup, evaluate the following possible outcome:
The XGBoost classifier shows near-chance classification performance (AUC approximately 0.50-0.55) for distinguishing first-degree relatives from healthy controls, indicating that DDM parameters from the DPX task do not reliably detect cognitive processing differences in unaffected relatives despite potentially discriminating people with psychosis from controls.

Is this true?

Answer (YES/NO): NO